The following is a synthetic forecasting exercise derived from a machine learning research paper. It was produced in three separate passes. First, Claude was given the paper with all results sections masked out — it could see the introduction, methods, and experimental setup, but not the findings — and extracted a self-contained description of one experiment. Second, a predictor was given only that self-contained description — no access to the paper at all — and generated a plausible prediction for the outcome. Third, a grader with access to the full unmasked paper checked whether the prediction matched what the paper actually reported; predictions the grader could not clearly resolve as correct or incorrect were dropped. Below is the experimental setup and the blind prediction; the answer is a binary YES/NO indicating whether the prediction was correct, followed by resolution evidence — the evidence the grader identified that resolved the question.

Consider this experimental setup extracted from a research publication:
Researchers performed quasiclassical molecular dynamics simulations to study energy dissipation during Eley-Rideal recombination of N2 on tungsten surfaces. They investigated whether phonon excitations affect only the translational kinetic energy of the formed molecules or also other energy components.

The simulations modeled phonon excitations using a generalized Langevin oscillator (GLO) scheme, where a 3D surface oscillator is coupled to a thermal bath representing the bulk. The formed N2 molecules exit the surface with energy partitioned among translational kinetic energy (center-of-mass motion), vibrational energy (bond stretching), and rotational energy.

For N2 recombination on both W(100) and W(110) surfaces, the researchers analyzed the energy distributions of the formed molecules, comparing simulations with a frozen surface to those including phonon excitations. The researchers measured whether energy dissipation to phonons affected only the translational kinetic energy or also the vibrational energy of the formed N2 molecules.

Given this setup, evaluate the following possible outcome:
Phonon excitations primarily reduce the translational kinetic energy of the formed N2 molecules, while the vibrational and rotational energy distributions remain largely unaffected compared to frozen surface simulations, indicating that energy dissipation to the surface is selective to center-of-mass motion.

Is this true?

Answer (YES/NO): NO